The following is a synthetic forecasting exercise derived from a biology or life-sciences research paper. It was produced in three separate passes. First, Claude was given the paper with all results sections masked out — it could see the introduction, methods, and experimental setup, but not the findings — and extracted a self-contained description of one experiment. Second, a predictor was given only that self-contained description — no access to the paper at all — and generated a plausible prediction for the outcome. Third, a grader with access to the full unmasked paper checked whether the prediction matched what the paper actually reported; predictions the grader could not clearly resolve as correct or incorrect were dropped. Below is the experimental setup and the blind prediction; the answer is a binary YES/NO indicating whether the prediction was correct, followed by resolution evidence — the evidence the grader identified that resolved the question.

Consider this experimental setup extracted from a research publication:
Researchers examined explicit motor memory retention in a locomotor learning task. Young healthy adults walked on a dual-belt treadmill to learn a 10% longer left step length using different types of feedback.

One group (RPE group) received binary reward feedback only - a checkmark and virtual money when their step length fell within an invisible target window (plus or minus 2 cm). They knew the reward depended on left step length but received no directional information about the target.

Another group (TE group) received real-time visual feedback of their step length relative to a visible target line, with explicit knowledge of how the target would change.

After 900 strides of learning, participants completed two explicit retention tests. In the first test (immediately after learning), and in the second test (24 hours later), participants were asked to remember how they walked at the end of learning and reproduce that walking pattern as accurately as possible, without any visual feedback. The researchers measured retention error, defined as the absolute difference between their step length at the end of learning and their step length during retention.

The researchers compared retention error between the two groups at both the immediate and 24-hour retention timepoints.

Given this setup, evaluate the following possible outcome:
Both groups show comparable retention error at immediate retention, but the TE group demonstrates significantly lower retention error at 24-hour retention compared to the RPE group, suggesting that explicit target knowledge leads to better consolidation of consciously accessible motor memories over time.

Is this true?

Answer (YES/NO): NO